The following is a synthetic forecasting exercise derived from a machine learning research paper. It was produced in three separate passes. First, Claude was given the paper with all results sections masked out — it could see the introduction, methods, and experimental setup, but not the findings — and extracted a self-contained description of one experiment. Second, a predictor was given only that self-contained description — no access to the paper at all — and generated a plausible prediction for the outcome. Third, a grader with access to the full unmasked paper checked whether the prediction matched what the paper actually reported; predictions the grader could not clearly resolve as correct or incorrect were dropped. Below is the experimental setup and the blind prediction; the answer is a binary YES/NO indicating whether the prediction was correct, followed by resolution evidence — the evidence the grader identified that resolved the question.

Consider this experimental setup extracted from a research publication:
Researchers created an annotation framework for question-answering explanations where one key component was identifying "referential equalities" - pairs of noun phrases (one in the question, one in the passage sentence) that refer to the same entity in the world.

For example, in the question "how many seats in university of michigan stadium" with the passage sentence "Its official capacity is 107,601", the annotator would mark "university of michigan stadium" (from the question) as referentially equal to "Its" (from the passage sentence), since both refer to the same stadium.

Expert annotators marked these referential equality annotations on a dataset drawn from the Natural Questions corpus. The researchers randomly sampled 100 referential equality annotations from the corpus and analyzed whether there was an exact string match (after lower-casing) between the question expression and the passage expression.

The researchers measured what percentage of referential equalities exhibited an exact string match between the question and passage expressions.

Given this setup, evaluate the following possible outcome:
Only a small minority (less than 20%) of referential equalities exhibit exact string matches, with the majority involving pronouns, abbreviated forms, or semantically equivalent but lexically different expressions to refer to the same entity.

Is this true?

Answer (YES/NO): YES